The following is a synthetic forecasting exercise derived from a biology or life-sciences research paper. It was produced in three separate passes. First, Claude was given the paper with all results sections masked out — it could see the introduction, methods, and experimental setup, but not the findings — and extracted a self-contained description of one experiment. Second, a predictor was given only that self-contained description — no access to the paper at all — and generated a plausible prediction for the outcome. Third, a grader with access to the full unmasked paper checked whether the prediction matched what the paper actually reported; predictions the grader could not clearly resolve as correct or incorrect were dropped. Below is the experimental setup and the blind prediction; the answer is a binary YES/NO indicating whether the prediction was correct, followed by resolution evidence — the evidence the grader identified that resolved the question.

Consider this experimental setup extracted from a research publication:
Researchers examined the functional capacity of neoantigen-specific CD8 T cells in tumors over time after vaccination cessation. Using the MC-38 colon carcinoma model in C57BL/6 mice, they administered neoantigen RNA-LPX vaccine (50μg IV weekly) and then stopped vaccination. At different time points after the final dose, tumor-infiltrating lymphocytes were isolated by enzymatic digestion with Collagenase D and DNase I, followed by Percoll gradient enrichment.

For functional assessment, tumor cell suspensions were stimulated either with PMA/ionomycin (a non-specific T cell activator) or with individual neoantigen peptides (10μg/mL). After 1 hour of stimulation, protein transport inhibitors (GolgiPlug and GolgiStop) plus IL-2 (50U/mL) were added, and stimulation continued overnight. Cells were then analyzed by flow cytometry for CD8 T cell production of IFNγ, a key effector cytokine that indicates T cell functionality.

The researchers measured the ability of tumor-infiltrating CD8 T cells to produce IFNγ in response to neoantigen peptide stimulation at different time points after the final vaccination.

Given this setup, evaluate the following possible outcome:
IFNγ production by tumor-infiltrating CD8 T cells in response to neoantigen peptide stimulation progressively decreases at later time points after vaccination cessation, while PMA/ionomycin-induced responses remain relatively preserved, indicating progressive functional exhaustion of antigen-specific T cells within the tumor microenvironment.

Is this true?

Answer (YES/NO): NO